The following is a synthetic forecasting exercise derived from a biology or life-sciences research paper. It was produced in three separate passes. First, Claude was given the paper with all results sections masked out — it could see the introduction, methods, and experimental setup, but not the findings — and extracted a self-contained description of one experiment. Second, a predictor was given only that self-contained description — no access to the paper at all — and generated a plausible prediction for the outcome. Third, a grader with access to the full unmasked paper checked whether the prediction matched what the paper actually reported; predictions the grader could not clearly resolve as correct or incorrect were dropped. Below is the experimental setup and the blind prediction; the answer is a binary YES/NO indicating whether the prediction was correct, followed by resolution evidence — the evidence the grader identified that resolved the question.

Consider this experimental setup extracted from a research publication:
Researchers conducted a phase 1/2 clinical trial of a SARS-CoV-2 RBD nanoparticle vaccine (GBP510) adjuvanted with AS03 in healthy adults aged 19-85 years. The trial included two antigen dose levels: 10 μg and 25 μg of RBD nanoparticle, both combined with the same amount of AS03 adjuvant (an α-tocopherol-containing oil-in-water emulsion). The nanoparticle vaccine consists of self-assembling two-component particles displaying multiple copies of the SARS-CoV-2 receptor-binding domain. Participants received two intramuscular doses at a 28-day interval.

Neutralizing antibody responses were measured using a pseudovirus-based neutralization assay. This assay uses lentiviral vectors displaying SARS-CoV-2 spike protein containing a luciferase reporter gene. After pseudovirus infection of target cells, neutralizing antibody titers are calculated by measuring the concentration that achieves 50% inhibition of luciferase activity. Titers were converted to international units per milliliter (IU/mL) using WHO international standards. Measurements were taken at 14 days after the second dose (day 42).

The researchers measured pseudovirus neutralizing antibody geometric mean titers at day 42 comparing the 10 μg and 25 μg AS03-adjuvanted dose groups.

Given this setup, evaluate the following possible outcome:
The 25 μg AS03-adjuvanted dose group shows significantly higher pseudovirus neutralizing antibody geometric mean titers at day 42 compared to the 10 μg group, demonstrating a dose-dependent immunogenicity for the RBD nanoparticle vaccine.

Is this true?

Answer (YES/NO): NO